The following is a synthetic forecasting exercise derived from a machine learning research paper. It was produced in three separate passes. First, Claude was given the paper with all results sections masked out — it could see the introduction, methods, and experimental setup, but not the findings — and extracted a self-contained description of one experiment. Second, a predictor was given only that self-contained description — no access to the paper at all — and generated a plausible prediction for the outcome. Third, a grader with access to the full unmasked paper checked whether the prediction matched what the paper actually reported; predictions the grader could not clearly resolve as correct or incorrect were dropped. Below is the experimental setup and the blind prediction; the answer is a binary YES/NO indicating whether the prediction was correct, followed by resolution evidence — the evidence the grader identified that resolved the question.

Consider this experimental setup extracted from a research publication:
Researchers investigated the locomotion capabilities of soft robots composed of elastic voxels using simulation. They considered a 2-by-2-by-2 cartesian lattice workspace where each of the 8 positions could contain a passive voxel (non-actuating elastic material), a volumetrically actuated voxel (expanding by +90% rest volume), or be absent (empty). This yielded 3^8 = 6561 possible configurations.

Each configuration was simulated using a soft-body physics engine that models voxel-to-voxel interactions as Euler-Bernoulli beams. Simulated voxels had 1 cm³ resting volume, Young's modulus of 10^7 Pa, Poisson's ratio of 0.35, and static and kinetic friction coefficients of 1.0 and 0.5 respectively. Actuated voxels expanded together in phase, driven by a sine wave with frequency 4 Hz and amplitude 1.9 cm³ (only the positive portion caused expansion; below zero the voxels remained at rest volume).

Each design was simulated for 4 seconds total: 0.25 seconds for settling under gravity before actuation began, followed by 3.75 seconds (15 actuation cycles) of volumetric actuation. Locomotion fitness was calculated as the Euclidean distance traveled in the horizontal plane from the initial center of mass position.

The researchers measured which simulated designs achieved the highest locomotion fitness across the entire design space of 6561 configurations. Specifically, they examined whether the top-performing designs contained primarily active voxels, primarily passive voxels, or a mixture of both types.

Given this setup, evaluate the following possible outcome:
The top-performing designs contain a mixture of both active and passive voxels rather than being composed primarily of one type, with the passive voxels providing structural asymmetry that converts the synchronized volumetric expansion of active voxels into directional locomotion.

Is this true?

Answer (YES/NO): NO